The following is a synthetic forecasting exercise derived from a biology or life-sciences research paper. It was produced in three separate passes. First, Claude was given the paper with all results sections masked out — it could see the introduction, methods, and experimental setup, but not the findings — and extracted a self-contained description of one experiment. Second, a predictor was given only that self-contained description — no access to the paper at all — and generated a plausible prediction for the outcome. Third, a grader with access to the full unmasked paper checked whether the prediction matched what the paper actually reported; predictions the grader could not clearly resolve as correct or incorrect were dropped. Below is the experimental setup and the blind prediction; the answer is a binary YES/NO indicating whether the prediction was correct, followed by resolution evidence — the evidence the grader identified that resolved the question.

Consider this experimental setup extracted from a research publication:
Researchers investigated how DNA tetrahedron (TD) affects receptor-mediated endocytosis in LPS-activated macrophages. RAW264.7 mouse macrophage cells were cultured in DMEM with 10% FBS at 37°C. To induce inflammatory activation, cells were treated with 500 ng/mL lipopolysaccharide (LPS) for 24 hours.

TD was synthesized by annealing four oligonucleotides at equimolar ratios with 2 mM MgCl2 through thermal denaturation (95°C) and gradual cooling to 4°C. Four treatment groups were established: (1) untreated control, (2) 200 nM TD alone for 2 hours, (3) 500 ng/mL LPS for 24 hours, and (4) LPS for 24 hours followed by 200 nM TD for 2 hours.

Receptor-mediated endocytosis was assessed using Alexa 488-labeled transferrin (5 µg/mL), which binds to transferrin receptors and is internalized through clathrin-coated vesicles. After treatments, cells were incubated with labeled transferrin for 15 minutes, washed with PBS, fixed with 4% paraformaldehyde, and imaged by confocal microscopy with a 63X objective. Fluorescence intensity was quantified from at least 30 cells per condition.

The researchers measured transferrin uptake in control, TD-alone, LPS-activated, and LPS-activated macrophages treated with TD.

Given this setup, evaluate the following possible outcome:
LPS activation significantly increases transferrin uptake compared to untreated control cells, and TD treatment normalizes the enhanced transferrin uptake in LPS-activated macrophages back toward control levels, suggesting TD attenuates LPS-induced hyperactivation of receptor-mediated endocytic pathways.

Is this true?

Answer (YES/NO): NO